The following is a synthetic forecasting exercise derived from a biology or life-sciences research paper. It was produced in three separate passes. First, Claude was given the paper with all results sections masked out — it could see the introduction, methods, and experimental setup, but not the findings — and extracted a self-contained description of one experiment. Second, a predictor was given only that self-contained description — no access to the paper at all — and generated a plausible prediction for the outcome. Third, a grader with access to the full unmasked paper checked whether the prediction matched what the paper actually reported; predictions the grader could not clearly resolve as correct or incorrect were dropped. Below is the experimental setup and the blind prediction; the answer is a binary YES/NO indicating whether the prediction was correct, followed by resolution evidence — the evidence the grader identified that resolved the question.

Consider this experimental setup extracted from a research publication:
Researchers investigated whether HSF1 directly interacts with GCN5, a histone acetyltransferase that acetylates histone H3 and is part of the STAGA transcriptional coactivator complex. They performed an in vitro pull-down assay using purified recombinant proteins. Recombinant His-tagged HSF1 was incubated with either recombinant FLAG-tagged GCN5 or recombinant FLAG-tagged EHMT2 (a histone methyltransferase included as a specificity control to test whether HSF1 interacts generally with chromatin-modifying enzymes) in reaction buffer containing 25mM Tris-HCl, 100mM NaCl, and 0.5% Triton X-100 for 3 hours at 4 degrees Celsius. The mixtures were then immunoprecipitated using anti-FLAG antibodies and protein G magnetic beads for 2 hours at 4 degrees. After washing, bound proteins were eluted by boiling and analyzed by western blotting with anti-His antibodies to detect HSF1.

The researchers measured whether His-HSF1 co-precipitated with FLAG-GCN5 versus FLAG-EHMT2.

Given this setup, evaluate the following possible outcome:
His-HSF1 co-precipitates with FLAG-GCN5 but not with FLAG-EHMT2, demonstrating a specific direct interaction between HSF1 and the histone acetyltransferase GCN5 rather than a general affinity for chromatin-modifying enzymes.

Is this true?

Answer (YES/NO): YES